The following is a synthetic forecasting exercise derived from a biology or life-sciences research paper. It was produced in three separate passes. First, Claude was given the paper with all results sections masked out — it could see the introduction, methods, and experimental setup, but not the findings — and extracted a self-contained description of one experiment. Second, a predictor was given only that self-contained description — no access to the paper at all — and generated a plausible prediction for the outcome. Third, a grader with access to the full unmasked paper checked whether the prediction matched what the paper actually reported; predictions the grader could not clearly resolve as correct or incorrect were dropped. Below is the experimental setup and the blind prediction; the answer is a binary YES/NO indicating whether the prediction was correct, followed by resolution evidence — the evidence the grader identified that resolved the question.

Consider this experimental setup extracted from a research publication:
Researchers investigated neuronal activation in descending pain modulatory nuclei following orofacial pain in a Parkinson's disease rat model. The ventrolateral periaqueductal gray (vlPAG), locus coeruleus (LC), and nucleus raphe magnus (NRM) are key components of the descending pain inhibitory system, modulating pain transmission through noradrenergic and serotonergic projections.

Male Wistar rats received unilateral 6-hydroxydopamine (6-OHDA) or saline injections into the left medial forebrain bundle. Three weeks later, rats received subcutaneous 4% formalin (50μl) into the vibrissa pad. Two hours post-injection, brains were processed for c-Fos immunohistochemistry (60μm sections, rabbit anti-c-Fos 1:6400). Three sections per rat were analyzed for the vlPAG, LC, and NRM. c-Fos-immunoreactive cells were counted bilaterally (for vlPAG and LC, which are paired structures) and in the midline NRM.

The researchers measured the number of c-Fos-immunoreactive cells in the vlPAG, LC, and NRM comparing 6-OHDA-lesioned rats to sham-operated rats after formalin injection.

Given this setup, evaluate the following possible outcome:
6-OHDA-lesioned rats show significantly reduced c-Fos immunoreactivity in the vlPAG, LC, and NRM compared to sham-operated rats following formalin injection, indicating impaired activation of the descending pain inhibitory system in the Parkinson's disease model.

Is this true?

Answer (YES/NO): NO